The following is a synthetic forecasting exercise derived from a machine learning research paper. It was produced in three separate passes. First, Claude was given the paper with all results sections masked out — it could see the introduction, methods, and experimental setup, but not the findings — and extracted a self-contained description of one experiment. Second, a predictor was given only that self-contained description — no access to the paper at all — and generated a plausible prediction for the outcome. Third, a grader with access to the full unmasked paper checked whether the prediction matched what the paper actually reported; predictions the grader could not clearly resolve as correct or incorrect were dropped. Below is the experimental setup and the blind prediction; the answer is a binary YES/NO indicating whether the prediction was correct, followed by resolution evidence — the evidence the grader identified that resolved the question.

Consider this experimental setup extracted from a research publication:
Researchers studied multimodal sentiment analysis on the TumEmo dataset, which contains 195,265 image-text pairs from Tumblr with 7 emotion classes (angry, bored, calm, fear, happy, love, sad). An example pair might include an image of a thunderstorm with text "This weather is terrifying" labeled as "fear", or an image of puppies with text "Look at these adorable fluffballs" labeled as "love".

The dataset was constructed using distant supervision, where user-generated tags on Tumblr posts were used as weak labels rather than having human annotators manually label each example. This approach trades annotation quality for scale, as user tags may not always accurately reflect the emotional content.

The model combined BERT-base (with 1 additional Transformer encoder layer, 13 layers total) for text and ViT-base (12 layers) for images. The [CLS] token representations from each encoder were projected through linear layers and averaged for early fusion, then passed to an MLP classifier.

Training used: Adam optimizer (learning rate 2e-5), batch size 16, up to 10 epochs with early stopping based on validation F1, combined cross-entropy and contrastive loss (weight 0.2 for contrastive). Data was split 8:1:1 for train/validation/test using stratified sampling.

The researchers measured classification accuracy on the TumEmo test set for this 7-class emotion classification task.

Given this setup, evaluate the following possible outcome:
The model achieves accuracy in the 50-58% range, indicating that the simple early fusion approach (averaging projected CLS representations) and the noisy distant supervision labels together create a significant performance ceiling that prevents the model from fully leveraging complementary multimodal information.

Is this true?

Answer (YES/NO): NO